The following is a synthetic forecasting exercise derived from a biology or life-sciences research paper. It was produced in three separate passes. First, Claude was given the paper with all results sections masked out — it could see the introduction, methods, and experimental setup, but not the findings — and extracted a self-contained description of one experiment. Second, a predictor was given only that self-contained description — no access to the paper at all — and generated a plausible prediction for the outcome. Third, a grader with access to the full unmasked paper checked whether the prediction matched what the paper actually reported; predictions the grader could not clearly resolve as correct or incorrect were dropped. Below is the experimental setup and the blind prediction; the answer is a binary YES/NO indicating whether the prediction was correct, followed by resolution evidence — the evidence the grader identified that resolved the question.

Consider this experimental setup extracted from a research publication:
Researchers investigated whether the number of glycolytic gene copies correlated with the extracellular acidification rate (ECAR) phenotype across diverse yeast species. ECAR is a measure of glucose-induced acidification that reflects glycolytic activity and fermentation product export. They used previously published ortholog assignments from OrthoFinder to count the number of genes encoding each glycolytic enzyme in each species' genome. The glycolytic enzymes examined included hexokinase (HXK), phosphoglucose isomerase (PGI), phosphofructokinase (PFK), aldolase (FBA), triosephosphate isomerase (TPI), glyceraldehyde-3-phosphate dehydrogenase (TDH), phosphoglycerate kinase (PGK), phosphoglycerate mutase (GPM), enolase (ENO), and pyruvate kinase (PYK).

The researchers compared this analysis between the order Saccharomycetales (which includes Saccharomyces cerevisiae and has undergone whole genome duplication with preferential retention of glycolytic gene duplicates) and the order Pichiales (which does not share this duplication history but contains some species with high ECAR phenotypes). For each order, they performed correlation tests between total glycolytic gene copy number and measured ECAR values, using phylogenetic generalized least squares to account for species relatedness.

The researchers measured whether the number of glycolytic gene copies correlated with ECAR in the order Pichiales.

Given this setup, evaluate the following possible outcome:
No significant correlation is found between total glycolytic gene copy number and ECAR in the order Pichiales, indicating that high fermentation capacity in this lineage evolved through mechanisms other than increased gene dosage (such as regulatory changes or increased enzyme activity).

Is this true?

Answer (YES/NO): YES